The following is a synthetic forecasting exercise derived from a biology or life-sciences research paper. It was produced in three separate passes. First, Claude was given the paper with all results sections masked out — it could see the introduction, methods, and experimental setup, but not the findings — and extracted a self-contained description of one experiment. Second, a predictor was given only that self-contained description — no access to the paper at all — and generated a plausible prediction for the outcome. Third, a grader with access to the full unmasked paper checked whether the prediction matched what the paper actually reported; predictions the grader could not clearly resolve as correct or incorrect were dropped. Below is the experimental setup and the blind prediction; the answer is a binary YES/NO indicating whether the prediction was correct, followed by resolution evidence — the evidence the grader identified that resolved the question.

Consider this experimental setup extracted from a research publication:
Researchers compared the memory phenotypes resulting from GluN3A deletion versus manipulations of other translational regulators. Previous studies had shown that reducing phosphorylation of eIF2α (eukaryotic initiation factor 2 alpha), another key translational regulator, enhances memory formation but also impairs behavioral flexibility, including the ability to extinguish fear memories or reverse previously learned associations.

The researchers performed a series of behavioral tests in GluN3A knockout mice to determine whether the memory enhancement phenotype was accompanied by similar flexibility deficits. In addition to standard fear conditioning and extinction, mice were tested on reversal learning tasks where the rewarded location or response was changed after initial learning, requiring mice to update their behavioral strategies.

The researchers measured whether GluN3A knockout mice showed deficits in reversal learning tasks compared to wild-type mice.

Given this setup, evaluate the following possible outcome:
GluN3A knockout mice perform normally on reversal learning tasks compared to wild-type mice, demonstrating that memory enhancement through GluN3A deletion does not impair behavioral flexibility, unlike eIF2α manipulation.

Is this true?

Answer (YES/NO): NO